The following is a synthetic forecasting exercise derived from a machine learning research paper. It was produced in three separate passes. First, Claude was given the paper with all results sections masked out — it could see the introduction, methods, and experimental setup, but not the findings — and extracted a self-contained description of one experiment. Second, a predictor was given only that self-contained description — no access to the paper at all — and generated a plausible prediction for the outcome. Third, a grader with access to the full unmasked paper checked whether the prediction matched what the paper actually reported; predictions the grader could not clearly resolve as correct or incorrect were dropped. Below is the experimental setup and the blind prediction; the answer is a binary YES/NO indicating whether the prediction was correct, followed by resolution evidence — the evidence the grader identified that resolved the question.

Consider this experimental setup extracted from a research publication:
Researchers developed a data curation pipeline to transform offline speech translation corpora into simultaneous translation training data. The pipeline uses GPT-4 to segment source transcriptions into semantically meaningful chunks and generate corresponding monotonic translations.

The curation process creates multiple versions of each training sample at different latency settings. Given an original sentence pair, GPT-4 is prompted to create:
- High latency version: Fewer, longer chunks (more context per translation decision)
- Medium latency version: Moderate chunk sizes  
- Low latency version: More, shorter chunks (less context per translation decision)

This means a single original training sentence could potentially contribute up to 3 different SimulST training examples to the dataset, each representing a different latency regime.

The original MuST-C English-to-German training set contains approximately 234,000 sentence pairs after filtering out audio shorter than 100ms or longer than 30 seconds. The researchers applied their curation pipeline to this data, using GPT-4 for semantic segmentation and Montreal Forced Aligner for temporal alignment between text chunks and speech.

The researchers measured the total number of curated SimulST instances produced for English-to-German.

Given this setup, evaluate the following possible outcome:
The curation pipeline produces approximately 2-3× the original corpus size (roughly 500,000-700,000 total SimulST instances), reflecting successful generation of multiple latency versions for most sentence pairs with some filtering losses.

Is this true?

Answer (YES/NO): NO